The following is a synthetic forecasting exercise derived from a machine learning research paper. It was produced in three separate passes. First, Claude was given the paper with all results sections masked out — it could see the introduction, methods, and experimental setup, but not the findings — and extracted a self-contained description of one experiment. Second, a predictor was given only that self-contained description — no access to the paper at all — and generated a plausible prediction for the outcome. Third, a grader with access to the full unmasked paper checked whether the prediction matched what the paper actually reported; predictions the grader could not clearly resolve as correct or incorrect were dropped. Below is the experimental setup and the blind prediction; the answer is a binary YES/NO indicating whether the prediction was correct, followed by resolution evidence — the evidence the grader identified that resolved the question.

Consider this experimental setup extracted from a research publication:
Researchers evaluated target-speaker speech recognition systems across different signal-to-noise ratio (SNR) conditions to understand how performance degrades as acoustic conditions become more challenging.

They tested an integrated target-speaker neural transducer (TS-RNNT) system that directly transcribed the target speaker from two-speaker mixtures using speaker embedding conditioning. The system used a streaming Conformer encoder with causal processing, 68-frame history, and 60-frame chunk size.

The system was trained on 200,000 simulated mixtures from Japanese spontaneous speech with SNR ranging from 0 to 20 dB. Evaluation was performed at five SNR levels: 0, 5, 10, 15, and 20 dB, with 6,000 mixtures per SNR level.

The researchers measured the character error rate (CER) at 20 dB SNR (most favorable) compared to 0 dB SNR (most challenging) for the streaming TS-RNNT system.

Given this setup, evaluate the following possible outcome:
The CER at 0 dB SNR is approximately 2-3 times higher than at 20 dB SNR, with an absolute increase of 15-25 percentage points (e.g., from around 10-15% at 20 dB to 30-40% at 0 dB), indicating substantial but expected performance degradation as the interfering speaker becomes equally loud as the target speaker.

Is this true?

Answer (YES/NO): NO